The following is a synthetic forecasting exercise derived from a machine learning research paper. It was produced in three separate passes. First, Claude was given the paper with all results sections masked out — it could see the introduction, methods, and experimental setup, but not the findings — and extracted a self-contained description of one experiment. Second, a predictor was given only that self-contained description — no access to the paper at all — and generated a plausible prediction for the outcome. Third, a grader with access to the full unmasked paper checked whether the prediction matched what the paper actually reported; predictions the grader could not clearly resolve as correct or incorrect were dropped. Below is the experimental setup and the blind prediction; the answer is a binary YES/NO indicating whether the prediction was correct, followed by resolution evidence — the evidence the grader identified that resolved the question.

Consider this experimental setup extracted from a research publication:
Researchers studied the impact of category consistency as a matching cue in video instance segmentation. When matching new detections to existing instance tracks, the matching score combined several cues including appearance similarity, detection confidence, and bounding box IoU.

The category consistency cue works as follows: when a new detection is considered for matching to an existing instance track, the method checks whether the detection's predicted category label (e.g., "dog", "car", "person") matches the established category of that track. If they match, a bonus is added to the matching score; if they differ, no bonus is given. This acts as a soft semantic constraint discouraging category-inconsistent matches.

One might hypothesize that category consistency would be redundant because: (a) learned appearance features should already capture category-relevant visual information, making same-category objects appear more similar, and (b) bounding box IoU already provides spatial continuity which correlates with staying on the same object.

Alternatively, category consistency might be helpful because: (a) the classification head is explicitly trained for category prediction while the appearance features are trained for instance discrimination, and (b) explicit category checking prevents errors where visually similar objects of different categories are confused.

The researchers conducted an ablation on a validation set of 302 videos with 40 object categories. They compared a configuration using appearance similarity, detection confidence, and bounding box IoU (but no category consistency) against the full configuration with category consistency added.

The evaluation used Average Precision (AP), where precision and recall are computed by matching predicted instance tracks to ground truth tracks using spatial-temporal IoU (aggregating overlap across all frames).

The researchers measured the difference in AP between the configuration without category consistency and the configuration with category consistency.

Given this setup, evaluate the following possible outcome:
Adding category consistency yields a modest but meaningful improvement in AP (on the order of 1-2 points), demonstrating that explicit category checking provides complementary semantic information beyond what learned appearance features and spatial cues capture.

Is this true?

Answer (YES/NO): NO